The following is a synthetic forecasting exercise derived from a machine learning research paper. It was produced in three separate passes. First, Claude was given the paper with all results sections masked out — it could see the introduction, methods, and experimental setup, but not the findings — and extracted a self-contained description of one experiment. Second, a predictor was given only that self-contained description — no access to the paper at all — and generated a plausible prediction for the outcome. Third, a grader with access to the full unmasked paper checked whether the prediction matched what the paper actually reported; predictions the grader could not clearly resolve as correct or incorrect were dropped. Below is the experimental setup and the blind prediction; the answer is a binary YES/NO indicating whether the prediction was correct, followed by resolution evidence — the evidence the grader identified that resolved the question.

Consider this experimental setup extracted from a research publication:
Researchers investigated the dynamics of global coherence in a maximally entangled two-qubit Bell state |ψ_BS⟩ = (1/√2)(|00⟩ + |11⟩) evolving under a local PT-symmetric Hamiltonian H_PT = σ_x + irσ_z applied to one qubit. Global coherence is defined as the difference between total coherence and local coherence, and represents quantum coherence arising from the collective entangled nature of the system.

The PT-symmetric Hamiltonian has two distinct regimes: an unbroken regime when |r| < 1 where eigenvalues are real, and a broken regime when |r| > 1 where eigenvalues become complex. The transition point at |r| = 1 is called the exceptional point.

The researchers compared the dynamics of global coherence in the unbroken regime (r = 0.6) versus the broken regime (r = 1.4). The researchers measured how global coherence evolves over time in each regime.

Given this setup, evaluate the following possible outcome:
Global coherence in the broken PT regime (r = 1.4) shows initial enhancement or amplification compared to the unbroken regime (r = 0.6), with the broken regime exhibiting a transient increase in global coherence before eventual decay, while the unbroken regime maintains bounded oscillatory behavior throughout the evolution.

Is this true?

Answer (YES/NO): YES